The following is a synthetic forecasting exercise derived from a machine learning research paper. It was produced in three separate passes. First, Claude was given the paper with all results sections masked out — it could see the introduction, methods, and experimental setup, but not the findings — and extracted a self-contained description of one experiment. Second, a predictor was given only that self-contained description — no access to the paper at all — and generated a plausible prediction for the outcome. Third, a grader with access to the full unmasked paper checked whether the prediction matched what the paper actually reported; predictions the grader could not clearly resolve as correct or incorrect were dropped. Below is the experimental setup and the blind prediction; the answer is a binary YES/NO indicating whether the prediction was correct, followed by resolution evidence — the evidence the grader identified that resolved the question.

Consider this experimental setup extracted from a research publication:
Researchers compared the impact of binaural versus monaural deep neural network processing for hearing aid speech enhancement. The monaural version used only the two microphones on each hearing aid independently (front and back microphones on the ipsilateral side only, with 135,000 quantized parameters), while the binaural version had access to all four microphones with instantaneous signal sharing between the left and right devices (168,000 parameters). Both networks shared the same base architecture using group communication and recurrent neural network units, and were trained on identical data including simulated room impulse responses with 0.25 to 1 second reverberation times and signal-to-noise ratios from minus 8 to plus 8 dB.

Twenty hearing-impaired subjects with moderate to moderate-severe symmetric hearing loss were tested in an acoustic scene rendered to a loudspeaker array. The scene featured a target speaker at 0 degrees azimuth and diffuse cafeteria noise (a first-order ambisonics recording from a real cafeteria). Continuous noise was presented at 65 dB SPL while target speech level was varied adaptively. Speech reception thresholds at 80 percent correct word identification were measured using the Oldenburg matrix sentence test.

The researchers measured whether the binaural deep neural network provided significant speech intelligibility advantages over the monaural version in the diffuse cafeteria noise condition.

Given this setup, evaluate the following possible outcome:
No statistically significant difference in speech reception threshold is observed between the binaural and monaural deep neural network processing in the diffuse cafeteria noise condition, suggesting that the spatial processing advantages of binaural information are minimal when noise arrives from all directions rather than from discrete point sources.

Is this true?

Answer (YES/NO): YES